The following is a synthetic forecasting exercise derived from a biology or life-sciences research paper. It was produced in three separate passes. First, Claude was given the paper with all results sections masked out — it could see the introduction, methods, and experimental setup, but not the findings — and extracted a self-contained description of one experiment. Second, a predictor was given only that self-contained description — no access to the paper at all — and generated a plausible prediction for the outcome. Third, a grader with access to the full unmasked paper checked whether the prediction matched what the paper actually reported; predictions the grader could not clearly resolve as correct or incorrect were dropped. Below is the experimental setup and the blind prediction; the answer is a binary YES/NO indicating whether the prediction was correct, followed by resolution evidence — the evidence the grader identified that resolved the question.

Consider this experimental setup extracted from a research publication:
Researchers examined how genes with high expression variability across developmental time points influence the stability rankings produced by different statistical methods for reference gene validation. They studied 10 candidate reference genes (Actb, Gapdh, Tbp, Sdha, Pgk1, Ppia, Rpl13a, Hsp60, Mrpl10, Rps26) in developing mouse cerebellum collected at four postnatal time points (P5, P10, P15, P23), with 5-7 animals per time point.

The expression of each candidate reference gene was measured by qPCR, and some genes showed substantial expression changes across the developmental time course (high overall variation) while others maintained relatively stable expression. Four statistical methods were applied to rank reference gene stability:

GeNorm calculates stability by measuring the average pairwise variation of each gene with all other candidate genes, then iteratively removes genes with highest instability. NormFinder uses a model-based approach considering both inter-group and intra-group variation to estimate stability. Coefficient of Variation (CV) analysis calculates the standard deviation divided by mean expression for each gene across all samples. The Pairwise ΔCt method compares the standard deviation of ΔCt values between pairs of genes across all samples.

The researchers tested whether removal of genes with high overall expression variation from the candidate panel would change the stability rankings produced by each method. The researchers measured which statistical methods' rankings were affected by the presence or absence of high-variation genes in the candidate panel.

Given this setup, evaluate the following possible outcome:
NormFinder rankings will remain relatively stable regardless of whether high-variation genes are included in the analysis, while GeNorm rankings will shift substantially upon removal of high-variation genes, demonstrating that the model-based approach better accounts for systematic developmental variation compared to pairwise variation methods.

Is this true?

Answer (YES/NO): NO